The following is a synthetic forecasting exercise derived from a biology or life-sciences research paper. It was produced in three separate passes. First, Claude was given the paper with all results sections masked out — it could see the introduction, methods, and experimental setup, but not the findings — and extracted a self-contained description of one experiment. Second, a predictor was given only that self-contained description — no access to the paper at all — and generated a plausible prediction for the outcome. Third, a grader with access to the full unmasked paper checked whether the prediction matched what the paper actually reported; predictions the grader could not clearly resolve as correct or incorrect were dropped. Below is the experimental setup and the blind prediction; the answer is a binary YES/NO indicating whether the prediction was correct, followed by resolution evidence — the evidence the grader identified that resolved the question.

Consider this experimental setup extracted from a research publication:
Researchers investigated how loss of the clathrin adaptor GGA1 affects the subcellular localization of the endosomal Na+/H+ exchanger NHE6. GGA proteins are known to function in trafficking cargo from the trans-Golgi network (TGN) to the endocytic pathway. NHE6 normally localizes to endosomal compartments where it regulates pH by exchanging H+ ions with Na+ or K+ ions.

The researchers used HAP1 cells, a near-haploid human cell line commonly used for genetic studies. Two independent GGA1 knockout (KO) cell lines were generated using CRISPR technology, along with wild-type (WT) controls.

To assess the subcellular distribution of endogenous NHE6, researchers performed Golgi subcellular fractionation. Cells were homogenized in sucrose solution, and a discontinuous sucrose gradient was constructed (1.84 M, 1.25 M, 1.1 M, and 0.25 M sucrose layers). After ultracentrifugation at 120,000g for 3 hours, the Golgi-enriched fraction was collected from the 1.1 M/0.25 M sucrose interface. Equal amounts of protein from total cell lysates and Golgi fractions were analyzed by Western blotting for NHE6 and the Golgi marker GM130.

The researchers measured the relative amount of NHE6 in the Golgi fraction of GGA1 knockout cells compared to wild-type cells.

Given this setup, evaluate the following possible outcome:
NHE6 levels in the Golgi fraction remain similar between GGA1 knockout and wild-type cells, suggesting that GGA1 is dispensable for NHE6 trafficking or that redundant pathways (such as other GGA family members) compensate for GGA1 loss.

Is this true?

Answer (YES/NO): YES